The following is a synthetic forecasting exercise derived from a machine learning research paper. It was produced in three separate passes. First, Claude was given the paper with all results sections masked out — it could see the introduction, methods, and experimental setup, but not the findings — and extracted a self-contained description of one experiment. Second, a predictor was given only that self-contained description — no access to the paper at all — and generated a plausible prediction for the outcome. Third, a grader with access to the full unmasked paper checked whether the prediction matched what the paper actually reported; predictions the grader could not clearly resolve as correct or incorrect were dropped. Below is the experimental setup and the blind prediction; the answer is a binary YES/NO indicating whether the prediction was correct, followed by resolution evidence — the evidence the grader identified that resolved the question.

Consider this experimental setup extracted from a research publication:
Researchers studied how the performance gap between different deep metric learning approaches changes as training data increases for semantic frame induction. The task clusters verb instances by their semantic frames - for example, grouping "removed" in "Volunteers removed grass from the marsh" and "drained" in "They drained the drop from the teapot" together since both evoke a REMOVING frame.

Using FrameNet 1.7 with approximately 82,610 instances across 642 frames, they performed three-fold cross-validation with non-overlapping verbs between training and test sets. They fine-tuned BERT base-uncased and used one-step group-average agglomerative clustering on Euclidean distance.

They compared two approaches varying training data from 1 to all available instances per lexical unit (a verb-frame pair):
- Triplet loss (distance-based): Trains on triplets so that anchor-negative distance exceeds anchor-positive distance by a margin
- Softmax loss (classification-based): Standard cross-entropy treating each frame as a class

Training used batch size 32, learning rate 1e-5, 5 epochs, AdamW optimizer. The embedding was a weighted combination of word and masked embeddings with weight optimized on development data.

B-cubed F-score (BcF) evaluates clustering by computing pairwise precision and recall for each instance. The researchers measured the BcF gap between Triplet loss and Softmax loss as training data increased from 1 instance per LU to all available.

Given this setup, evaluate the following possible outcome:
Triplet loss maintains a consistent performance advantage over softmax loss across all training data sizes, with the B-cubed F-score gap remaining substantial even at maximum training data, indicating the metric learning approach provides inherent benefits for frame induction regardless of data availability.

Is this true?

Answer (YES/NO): NO